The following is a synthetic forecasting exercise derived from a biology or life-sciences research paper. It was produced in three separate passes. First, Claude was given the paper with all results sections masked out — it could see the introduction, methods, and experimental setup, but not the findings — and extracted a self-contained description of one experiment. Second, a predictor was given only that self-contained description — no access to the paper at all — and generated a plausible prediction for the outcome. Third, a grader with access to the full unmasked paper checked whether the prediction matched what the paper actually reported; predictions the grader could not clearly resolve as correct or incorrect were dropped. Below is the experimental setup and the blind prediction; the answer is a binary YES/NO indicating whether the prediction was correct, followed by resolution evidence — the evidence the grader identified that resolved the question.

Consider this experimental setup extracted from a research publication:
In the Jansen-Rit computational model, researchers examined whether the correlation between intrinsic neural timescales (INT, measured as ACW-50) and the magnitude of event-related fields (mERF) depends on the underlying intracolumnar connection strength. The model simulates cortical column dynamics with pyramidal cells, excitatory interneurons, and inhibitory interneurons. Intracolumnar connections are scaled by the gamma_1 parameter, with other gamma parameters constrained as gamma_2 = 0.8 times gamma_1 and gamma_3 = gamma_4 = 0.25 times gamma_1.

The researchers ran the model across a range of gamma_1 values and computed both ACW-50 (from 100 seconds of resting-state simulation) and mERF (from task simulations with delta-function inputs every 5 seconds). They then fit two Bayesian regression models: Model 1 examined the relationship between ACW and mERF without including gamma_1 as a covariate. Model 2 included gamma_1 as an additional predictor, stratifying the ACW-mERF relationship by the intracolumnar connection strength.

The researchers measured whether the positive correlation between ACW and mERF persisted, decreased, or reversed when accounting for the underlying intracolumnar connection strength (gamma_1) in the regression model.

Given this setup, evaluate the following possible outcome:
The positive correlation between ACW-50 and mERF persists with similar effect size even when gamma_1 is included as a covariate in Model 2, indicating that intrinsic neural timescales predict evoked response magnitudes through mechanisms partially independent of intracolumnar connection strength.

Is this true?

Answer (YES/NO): NO